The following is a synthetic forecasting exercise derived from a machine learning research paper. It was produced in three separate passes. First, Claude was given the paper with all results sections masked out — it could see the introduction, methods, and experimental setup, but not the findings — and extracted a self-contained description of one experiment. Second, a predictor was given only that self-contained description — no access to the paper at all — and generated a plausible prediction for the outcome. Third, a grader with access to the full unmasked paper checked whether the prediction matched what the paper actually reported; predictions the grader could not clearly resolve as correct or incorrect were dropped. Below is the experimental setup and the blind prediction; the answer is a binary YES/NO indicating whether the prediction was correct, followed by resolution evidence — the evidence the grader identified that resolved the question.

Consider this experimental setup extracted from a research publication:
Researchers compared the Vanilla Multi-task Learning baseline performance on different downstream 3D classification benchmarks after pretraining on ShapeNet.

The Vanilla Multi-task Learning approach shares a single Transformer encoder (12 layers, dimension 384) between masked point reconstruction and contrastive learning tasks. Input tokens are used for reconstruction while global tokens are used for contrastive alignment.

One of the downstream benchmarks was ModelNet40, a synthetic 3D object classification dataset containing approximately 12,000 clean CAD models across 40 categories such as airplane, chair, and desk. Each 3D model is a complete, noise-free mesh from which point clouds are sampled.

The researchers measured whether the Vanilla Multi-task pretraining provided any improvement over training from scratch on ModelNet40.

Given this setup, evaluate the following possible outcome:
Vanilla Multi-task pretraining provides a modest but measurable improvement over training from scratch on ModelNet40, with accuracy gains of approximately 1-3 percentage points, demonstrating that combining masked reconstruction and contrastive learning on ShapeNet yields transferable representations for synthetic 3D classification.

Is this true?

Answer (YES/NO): NO